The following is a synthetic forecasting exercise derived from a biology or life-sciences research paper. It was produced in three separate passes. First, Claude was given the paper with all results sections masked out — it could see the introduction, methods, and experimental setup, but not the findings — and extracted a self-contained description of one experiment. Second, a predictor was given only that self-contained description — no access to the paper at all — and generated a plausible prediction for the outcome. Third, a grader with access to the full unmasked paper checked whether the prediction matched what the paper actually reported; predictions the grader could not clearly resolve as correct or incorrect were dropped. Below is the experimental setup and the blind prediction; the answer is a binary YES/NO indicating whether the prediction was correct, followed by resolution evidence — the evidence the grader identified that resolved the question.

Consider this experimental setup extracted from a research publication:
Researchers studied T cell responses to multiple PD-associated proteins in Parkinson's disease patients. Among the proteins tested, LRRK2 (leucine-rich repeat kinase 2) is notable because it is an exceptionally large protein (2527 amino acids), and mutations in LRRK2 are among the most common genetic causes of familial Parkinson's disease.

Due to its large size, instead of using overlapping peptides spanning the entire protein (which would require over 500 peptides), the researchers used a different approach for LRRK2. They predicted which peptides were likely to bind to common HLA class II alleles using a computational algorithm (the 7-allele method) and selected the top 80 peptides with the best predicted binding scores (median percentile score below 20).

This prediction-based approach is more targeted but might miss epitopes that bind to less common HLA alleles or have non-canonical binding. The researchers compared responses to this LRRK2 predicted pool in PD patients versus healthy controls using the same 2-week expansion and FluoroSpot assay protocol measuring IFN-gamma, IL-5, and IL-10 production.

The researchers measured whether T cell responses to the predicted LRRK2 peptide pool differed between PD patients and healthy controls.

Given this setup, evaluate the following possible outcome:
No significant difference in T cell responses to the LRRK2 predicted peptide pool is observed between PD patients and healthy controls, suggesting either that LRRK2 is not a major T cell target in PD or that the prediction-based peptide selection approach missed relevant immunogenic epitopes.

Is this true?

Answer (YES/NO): YES